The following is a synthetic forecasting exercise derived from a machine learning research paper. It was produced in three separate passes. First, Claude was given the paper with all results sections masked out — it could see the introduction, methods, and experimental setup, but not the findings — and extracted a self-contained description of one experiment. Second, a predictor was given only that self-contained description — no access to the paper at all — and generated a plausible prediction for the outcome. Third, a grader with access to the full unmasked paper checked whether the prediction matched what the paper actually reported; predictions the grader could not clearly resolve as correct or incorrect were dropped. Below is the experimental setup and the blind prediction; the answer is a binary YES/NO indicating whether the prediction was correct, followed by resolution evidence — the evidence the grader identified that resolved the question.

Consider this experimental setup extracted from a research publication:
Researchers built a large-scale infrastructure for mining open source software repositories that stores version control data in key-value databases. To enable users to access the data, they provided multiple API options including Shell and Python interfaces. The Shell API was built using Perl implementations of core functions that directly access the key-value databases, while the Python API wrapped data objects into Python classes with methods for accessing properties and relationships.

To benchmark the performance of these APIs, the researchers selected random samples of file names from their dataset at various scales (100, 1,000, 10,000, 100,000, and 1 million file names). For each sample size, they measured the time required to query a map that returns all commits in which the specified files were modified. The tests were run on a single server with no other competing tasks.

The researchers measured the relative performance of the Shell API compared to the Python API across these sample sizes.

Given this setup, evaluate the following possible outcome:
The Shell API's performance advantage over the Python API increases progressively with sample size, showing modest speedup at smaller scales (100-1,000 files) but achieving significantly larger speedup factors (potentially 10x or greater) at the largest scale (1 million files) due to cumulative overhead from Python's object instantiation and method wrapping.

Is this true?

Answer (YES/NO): NO